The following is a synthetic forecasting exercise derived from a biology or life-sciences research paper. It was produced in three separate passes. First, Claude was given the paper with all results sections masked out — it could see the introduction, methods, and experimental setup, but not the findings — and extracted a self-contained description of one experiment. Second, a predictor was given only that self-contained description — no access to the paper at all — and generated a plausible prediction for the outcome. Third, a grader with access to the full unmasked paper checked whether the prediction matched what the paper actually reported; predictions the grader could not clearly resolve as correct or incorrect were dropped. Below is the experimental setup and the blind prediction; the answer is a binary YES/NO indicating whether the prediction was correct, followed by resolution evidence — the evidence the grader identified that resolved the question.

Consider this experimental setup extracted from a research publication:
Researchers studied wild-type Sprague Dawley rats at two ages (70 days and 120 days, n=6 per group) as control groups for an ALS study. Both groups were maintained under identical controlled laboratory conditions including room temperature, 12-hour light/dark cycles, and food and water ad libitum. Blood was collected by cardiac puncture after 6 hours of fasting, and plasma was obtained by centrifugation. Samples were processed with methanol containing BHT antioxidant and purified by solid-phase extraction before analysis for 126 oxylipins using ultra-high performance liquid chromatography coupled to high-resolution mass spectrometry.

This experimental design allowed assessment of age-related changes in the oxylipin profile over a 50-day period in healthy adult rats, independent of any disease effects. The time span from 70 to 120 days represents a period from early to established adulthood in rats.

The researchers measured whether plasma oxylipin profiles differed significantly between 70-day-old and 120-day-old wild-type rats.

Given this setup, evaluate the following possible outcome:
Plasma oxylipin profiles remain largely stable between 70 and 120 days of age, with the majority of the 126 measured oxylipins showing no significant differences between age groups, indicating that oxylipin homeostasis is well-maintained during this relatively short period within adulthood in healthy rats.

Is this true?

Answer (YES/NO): NO